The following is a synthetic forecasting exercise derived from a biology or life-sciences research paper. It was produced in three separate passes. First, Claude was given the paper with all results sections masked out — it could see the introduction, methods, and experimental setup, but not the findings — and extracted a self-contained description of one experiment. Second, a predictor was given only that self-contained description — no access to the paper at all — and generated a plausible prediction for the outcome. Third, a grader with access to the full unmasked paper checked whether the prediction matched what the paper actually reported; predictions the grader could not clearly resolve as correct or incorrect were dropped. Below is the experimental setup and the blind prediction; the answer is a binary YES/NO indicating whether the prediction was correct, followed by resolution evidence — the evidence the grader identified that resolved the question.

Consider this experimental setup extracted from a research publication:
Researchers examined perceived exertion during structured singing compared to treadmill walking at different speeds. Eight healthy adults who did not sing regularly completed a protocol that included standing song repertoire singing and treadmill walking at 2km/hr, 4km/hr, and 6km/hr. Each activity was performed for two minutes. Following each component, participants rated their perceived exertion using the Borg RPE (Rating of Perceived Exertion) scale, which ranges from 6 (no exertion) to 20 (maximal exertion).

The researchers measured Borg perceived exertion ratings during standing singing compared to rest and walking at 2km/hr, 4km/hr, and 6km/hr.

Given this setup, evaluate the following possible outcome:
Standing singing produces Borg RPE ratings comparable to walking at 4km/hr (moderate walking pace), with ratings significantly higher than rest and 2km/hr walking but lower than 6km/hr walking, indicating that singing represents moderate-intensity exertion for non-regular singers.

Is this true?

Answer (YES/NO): NO